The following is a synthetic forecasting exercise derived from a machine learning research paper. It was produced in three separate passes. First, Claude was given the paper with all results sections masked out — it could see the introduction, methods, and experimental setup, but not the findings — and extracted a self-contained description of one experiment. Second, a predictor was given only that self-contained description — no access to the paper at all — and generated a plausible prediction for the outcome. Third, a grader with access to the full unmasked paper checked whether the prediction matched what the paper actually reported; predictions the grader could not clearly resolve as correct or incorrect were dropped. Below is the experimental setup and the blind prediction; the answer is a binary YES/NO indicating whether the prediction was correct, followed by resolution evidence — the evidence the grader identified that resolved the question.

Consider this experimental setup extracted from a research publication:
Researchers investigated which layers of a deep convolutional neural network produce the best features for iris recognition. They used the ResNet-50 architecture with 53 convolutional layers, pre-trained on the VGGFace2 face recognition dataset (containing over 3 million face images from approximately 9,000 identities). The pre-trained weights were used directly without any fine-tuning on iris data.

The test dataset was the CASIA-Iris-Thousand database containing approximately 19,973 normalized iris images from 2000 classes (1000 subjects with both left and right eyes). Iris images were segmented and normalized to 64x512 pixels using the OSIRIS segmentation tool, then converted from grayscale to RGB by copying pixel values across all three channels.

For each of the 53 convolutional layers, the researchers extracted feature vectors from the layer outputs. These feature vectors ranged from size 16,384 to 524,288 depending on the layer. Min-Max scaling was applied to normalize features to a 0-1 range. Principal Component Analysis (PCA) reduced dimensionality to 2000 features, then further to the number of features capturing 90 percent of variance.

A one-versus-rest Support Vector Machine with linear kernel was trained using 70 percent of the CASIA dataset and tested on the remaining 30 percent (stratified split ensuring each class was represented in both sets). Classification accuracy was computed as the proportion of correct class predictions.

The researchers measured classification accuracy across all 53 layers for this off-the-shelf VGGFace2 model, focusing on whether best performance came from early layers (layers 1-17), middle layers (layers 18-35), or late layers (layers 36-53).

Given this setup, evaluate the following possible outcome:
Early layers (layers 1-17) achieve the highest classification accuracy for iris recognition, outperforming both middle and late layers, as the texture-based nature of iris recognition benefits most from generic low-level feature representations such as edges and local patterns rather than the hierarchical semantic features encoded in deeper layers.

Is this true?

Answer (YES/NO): NO